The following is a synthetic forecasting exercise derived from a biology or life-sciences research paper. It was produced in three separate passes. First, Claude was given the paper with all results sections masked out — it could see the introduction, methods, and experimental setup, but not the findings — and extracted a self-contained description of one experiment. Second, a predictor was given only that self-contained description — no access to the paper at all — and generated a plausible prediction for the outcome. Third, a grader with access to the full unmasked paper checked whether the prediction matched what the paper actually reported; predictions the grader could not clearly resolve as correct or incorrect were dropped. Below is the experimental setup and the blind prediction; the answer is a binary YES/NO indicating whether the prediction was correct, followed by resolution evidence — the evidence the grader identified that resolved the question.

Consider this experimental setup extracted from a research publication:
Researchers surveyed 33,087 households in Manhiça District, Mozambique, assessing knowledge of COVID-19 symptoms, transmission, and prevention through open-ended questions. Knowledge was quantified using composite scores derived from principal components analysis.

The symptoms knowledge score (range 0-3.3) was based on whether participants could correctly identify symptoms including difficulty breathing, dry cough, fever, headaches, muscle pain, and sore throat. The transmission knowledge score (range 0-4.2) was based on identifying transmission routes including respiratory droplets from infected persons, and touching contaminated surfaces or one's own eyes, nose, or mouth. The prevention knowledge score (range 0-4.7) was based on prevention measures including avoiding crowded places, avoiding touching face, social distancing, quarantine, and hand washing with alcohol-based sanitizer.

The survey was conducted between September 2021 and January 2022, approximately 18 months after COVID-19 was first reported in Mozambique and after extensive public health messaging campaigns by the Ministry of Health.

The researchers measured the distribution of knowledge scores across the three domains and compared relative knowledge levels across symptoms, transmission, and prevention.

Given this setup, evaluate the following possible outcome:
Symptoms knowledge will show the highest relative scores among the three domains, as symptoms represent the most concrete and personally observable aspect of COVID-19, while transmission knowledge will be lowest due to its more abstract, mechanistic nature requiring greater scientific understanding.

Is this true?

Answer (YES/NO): NO